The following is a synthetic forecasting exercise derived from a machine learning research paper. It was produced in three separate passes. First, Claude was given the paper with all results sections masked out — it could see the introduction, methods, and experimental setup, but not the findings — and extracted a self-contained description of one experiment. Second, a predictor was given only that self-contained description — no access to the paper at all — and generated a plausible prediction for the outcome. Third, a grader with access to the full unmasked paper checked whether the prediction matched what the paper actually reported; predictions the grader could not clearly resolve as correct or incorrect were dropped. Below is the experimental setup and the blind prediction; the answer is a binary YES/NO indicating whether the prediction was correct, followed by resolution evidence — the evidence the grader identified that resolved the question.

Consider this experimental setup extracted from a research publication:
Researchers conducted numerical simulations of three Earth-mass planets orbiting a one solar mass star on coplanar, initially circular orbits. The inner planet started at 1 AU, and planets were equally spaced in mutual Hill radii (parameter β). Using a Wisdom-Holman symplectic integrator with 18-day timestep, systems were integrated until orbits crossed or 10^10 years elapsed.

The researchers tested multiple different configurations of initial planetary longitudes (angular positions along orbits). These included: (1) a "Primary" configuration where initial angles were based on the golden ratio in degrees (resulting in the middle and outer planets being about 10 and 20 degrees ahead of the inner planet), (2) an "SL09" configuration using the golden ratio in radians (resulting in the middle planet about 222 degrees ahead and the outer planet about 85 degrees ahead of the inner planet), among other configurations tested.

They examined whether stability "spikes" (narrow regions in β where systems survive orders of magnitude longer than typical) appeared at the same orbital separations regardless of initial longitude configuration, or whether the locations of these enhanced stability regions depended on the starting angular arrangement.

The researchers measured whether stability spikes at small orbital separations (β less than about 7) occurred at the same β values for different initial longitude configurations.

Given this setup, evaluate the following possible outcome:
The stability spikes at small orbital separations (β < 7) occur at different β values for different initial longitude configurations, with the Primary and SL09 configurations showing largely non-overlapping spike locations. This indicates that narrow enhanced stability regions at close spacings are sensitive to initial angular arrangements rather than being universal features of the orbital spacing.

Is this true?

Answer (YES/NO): YES